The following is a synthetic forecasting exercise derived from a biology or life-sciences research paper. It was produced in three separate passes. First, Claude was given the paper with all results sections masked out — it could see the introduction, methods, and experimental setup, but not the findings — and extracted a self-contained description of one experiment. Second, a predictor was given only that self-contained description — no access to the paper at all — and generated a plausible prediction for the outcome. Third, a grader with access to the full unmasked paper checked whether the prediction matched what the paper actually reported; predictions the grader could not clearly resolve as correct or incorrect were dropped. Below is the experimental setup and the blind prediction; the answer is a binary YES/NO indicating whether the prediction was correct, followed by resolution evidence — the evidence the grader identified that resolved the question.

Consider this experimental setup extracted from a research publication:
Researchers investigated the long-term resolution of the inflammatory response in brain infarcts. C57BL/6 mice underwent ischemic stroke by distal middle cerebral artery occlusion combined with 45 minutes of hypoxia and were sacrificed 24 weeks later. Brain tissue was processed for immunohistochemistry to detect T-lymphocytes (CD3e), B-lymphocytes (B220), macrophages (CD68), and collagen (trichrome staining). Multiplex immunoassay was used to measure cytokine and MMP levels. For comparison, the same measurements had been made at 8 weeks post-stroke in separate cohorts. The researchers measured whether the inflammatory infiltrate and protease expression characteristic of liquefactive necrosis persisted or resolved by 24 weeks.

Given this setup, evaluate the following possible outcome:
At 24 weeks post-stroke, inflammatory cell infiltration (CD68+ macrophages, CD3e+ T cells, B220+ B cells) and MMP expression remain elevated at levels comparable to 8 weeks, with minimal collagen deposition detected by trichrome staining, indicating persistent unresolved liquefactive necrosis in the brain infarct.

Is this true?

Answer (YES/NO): NO